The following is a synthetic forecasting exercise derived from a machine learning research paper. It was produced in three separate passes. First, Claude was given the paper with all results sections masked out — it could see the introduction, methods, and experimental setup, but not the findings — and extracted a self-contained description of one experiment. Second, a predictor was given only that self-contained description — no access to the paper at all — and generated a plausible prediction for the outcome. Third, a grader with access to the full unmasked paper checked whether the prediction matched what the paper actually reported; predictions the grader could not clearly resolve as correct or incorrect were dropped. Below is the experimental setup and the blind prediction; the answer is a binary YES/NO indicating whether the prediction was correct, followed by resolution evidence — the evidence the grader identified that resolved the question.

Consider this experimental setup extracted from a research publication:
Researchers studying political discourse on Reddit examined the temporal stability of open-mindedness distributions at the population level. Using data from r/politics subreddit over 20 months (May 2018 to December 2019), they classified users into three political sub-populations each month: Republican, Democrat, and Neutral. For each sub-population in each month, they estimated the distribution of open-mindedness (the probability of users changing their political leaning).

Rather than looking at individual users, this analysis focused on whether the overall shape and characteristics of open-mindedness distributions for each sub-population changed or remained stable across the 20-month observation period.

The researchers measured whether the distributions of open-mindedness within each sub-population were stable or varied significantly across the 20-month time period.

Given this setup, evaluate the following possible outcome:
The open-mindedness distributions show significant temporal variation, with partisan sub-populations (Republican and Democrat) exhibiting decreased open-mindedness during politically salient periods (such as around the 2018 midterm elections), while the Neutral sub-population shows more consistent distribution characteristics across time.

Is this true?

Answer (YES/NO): NO